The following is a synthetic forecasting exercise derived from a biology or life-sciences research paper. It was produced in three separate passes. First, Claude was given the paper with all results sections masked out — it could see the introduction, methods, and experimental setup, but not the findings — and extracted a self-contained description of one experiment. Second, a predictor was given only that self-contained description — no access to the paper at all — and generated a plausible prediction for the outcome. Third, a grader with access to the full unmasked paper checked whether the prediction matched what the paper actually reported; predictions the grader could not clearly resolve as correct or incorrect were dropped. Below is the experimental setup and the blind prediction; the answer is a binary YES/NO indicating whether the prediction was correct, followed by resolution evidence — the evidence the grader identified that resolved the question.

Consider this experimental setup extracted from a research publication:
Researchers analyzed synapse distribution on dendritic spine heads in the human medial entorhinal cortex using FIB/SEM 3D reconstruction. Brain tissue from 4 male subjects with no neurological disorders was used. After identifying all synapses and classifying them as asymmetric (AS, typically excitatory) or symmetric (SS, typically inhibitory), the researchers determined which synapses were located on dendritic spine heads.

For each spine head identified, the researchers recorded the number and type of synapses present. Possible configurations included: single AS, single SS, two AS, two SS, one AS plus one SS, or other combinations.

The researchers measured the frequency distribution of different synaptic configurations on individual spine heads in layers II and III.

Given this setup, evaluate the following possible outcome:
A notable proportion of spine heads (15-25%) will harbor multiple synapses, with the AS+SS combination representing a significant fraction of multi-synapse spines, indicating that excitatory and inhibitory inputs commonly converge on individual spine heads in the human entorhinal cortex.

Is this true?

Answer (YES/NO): NO